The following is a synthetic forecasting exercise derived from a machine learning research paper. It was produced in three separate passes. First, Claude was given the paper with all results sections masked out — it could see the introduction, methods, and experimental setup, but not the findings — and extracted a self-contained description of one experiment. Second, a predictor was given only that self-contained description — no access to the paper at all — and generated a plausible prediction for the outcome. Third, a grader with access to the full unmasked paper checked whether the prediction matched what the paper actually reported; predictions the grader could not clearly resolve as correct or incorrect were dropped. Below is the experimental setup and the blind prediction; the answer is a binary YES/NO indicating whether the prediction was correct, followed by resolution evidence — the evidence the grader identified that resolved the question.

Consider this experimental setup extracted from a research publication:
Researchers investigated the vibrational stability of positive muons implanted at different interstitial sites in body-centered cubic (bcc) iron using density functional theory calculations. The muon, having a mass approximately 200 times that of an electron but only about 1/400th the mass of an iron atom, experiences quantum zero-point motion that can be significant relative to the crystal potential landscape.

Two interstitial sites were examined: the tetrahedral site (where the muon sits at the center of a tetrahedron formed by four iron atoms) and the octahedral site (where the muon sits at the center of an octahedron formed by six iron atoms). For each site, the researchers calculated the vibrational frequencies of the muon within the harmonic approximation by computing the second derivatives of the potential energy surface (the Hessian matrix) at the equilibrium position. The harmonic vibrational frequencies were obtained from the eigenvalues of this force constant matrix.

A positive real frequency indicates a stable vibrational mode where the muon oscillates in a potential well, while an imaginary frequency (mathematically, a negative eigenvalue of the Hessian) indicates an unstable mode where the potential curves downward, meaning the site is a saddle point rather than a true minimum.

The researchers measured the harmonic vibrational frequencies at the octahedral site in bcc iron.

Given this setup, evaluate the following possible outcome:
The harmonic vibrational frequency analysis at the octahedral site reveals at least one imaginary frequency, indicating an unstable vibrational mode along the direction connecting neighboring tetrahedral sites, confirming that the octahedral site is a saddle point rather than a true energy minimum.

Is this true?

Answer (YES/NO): YES